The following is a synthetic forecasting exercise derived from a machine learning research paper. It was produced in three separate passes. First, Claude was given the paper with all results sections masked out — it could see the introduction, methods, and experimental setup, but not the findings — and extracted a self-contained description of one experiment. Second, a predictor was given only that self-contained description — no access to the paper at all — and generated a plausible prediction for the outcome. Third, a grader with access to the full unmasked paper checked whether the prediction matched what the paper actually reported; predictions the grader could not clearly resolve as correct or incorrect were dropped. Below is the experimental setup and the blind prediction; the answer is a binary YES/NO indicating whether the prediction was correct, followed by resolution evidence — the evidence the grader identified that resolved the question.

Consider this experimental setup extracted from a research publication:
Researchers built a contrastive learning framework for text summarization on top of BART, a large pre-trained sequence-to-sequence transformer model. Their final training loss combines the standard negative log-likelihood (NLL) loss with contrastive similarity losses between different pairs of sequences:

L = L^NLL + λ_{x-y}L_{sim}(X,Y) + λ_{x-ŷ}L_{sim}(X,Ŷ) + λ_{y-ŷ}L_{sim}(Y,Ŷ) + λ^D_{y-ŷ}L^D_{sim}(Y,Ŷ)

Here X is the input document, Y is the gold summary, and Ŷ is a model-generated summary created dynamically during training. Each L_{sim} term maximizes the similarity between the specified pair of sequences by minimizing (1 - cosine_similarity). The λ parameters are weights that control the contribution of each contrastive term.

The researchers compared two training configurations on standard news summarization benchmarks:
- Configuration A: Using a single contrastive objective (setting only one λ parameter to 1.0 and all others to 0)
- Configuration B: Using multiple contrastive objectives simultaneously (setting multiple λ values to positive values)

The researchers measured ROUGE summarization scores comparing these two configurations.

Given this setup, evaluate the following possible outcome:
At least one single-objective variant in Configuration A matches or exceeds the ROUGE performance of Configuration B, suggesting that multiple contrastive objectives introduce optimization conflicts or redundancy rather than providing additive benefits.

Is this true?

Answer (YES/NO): YES